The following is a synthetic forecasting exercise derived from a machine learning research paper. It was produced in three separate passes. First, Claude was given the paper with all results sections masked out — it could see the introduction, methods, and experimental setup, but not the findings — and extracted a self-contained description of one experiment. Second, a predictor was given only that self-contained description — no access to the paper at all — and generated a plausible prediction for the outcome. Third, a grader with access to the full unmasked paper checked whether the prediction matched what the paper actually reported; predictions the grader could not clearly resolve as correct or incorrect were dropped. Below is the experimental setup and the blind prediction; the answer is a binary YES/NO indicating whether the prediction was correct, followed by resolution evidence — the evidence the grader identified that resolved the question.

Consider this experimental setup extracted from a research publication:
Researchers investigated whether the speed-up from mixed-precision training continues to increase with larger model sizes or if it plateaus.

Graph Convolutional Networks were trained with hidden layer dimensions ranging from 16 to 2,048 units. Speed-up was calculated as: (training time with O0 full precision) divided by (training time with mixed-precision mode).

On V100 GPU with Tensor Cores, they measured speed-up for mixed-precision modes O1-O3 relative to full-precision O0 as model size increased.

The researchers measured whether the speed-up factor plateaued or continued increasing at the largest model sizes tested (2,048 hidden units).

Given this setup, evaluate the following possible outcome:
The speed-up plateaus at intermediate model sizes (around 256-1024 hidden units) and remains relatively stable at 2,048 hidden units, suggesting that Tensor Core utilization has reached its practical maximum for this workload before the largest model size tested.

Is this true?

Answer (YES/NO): NO